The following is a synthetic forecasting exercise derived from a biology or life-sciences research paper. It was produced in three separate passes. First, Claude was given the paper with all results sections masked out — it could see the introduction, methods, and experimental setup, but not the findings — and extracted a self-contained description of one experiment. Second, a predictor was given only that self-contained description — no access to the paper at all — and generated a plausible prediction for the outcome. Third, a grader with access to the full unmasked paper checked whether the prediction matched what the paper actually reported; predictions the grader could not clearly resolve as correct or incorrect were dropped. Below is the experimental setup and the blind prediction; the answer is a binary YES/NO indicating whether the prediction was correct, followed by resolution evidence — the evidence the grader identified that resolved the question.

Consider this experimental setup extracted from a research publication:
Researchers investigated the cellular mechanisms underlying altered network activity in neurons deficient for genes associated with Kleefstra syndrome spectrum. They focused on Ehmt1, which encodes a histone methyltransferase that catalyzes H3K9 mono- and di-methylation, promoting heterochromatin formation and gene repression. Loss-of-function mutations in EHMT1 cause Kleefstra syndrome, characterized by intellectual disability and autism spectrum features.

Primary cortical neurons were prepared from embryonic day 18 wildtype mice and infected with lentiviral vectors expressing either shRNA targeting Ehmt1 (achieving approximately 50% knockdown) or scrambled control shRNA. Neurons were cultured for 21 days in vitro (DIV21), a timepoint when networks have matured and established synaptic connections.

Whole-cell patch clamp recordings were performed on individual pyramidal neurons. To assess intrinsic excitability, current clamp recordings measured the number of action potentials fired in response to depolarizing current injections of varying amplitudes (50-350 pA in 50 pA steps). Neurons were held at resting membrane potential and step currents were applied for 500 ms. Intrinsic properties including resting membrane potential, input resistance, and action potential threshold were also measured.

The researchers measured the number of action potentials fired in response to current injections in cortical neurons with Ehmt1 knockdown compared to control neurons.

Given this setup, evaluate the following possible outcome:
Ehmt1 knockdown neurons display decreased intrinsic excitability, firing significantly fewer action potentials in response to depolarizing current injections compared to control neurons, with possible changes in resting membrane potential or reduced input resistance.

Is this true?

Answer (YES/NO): NO